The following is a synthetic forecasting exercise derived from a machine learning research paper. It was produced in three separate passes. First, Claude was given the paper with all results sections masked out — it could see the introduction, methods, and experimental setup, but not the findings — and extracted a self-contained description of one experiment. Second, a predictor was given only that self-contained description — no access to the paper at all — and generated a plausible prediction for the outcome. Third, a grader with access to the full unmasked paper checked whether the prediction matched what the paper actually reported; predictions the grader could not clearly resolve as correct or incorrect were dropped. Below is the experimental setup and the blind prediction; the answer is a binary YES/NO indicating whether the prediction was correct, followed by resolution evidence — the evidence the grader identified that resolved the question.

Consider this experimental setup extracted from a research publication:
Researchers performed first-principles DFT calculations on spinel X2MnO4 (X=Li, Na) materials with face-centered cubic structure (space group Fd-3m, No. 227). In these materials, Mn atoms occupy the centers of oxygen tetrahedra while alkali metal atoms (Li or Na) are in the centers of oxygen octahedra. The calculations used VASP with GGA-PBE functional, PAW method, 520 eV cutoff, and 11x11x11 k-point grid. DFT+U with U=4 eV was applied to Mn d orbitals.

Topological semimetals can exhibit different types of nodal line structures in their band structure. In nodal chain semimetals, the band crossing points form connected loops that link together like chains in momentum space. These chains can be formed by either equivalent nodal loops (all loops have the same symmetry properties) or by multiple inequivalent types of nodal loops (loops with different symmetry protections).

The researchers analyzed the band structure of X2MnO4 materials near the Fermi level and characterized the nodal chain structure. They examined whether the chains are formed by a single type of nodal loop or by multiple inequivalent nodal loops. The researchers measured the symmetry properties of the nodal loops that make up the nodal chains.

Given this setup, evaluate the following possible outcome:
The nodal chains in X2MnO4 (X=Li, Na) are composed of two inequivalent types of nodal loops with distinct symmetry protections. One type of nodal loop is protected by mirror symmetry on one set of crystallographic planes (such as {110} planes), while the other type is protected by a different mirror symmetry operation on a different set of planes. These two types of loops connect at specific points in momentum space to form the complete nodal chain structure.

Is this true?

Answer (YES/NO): NO